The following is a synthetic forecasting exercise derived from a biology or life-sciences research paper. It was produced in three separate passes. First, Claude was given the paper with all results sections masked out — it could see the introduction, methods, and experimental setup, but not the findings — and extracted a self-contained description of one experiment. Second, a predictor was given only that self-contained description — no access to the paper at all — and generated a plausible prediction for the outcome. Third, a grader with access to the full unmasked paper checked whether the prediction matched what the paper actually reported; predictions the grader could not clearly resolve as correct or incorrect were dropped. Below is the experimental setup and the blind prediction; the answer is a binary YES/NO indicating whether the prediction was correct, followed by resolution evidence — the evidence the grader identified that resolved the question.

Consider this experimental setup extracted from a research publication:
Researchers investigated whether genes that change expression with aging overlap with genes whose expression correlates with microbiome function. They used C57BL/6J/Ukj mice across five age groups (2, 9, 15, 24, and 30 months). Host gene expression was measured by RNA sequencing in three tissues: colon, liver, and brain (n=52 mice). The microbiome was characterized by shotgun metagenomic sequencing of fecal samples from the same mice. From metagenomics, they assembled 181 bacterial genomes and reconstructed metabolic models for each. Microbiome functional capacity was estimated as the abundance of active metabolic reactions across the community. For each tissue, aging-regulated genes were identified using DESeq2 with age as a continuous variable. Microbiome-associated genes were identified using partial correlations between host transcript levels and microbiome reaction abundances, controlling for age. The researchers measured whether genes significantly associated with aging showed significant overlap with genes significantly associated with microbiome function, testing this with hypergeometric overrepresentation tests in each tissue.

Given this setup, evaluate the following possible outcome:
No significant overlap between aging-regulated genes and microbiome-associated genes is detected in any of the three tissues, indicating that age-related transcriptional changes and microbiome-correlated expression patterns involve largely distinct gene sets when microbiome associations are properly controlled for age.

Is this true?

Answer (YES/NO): NO